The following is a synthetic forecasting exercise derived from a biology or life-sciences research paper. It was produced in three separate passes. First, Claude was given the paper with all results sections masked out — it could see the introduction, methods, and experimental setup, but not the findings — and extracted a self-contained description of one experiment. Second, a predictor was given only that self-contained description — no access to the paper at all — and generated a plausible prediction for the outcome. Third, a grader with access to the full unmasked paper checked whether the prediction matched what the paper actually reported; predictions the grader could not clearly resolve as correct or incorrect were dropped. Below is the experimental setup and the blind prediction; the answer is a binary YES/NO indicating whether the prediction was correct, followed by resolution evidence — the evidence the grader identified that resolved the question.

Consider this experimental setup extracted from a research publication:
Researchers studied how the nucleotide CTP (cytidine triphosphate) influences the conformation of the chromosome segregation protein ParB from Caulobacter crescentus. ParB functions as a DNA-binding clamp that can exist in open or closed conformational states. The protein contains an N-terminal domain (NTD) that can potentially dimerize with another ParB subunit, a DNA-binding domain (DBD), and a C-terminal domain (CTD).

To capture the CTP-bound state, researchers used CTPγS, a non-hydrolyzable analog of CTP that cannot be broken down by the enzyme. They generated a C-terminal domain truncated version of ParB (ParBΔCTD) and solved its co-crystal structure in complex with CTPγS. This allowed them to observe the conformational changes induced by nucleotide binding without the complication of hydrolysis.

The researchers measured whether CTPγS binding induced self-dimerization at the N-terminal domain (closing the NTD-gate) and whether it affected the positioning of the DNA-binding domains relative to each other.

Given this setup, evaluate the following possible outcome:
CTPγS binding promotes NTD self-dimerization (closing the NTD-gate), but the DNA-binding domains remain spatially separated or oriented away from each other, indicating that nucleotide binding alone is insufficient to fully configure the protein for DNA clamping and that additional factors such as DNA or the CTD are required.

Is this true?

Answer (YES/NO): NO